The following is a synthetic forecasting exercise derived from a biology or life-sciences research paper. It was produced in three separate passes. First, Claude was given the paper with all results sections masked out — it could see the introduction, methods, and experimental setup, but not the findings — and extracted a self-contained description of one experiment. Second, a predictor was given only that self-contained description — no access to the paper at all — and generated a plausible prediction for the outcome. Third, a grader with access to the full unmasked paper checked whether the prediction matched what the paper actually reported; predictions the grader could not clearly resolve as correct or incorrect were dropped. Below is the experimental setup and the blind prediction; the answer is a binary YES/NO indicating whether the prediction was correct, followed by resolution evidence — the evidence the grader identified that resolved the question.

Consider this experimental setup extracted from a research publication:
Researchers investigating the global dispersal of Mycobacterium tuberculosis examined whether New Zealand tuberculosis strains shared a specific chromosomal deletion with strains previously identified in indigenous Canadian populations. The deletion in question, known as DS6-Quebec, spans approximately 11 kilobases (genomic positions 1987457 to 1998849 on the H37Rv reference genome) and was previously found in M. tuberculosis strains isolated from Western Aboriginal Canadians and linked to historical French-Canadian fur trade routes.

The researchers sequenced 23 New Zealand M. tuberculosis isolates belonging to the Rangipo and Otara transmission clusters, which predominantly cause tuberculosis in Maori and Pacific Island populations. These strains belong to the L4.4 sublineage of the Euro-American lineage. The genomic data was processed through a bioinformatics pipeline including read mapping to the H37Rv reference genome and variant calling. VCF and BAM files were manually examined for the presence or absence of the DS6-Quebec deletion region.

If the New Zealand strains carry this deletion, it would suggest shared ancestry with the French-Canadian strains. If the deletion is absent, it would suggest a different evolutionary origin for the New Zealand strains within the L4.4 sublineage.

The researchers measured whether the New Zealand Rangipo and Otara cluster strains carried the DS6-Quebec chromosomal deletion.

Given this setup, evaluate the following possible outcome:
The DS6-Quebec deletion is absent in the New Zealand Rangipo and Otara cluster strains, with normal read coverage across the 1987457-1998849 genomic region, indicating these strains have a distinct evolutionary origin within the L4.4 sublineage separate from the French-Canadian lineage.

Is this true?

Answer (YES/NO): NO